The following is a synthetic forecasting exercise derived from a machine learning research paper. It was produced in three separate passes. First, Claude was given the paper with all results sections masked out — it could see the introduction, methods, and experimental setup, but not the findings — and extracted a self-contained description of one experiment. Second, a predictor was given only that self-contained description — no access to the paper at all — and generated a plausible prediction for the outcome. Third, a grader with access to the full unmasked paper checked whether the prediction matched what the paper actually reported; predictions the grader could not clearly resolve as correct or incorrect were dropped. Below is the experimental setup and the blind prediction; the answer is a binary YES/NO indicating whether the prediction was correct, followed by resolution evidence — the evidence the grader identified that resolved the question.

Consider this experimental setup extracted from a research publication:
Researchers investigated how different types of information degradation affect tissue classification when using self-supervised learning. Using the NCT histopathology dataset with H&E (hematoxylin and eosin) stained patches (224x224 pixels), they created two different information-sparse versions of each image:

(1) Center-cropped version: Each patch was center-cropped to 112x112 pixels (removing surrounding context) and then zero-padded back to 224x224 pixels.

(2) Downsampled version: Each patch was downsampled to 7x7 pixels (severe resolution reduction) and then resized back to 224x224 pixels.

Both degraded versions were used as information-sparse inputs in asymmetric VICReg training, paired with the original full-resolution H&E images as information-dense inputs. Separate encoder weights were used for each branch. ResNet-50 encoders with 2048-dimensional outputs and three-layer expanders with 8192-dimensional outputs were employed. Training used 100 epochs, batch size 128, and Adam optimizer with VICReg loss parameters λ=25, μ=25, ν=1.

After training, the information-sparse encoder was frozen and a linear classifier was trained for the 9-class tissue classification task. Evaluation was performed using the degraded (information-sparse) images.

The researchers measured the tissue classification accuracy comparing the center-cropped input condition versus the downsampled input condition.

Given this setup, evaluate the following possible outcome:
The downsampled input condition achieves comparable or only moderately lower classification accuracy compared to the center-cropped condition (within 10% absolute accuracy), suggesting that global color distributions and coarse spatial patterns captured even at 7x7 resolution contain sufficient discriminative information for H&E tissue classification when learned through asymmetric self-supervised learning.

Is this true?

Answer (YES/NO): YES